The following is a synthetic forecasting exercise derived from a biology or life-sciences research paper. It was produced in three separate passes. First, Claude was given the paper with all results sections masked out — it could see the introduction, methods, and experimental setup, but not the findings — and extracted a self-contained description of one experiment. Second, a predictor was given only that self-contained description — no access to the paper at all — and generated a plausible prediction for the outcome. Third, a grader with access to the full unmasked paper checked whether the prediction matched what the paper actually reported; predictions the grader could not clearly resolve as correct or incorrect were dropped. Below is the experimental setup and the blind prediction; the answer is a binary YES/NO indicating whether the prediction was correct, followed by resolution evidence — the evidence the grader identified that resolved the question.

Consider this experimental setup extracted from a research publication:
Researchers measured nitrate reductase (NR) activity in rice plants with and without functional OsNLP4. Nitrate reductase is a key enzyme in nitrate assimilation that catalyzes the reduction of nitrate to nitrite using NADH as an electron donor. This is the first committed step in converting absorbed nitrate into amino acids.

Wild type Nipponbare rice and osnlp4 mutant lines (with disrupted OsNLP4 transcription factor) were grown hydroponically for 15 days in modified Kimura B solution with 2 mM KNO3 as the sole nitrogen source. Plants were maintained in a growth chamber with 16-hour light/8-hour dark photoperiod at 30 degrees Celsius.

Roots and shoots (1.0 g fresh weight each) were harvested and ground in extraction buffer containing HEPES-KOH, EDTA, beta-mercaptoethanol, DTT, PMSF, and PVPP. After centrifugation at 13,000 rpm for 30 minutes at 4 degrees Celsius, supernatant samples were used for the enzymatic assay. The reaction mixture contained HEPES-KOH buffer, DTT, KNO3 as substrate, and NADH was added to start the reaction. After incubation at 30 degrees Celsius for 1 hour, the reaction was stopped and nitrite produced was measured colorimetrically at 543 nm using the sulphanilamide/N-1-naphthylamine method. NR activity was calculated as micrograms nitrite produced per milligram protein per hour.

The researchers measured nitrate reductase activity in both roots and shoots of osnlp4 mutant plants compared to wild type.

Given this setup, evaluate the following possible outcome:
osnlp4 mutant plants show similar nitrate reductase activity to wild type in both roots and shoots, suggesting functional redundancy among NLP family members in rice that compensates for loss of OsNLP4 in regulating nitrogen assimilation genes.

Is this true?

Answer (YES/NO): NO